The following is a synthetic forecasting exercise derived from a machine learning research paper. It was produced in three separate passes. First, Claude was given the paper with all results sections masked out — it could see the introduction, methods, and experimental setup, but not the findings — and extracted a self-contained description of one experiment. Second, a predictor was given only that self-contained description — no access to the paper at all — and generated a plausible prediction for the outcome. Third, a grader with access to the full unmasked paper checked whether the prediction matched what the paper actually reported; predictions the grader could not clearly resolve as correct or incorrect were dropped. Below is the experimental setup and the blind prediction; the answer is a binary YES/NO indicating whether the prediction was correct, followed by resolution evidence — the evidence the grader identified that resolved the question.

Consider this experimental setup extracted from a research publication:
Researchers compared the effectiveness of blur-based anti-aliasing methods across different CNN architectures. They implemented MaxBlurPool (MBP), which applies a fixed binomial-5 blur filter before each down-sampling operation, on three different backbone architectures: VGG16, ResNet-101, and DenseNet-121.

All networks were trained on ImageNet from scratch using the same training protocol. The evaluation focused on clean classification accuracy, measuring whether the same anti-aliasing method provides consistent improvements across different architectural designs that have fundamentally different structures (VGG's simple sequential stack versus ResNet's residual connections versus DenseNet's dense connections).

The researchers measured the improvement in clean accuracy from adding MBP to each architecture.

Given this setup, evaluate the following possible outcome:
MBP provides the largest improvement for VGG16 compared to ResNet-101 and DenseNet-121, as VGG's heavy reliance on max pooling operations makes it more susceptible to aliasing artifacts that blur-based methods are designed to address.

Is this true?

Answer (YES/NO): YES